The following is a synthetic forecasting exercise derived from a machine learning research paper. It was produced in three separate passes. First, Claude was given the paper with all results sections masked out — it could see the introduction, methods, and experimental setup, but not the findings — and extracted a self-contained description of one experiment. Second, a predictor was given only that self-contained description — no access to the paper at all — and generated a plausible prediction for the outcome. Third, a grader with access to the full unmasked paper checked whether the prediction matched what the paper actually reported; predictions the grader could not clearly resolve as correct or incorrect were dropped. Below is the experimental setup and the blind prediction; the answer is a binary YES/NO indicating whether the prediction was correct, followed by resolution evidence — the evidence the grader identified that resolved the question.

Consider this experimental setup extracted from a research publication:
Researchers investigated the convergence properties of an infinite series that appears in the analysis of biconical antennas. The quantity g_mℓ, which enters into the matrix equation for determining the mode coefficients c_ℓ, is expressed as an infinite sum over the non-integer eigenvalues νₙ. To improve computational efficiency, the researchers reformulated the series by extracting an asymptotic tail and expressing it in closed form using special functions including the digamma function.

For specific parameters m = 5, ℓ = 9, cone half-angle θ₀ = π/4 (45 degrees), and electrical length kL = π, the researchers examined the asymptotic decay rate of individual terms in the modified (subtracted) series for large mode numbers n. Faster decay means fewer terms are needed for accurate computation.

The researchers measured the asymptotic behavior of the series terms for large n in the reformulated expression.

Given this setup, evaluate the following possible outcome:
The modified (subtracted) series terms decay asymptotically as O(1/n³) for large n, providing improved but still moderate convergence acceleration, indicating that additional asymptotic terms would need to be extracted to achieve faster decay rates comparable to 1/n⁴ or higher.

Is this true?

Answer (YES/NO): NO